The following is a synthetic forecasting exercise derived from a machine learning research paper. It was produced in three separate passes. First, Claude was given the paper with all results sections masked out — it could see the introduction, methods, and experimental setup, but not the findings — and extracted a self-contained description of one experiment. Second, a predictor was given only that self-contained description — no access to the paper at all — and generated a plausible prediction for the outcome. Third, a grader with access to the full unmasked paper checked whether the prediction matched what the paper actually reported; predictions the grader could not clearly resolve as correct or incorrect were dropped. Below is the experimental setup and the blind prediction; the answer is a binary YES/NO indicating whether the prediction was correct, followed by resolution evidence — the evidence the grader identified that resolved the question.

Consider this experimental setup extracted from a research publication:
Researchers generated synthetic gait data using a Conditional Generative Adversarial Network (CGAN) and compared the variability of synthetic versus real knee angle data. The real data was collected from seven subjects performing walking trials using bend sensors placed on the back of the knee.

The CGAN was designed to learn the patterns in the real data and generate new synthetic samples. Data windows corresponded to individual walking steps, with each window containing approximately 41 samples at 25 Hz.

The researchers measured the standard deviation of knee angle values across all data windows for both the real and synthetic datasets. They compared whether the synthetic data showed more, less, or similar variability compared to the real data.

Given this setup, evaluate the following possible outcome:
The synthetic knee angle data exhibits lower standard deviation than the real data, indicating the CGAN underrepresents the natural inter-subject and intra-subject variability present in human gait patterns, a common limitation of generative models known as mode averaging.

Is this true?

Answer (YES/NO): NO